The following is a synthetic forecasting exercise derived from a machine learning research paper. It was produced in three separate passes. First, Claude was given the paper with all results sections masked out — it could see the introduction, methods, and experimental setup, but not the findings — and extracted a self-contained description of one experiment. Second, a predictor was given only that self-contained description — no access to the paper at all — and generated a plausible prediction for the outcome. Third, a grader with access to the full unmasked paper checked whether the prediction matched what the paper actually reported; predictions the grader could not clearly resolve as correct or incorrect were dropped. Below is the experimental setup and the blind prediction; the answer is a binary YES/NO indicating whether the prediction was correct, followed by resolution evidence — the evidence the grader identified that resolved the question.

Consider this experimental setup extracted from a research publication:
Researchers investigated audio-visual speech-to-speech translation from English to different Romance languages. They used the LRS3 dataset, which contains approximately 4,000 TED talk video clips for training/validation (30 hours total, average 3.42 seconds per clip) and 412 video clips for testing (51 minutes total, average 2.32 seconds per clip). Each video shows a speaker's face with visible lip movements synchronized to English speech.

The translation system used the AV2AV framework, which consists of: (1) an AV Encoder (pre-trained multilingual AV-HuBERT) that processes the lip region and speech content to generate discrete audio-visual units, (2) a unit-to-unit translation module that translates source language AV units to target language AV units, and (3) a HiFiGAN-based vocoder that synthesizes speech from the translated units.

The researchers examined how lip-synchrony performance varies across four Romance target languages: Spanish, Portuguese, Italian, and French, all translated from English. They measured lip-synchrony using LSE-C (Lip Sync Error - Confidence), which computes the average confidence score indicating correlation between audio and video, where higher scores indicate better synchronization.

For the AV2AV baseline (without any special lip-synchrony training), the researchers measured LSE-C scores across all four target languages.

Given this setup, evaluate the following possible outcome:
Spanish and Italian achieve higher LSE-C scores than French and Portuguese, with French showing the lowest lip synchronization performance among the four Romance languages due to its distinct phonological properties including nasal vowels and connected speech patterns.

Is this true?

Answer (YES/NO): NO